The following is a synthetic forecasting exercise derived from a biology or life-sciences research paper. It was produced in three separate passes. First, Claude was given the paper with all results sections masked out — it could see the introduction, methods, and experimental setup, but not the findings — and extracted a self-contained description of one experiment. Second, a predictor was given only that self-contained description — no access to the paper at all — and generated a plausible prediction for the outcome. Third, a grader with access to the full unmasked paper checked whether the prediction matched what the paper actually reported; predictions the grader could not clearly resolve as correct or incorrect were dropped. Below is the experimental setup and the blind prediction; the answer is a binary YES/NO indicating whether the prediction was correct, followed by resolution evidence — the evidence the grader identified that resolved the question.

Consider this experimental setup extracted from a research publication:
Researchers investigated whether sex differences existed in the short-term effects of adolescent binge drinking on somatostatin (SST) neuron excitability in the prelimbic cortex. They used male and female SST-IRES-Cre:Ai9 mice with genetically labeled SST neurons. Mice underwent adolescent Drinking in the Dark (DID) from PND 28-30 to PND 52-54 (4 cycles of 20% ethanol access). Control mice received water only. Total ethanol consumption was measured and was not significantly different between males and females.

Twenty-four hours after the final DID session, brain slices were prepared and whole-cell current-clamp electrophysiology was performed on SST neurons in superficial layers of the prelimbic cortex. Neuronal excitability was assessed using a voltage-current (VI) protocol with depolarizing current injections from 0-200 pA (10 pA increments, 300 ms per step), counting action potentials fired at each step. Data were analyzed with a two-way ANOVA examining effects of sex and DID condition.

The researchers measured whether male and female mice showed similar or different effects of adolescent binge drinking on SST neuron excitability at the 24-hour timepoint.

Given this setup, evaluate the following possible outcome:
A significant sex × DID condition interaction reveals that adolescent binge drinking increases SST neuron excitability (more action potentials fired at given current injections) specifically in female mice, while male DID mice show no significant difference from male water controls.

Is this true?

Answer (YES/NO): NO